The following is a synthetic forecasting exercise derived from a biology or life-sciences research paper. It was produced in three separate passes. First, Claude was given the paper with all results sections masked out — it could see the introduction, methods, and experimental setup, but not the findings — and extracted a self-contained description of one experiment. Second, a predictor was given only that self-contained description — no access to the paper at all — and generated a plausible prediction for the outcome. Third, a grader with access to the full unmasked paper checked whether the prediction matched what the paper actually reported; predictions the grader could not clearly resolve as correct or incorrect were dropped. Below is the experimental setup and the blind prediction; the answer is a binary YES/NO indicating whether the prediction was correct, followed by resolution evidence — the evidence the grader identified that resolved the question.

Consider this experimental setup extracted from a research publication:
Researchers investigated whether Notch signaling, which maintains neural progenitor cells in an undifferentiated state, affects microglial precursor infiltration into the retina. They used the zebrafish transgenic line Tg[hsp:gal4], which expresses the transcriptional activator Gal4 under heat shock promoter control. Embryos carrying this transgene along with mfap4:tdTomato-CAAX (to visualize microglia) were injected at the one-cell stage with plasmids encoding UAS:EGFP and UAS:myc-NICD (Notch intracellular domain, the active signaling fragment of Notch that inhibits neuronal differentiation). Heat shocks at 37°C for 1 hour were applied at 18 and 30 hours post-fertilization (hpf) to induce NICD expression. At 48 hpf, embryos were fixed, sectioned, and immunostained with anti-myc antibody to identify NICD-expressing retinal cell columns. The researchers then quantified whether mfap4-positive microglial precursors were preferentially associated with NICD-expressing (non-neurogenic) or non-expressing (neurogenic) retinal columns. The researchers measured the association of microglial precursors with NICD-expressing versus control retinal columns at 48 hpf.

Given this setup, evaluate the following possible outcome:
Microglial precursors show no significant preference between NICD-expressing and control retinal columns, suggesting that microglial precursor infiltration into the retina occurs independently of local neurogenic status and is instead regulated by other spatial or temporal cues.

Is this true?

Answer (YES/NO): NO